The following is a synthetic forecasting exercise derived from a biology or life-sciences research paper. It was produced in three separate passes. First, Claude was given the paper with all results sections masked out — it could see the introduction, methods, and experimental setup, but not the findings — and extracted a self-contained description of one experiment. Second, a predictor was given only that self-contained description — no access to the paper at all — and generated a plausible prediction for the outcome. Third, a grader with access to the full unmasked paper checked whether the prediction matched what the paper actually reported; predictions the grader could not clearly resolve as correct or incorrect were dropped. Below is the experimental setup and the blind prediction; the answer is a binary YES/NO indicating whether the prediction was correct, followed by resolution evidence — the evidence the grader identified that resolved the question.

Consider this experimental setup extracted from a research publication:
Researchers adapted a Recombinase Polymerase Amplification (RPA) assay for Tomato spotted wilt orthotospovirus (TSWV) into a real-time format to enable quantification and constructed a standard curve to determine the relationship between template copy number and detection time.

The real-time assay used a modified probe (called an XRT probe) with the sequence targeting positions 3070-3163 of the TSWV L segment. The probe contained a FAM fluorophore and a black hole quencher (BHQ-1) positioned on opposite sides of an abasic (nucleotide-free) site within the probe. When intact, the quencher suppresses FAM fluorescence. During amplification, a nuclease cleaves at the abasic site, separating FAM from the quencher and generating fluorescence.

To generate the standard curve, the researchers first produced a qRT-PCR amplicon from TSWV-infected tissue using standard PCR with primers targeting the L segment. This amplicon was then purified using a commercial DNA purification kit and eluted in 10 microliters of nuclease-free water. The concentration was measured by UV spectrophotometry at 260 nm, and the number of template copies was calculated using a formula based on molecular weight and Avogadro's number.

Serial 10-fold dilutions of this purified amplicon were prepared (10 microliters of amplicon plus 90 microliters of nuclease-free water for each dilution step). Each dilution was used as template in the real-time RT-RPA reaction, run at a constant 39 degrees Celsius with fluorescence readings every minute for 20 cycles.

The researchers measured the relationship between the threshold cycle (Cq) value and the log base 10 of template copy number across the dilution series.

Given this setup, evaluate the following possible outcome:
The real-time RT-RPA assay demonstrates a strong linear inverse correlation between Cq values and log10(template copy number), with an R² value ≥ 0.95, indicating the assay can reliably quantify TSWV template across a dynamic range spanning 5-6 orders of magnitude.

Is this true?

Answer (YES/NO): NO